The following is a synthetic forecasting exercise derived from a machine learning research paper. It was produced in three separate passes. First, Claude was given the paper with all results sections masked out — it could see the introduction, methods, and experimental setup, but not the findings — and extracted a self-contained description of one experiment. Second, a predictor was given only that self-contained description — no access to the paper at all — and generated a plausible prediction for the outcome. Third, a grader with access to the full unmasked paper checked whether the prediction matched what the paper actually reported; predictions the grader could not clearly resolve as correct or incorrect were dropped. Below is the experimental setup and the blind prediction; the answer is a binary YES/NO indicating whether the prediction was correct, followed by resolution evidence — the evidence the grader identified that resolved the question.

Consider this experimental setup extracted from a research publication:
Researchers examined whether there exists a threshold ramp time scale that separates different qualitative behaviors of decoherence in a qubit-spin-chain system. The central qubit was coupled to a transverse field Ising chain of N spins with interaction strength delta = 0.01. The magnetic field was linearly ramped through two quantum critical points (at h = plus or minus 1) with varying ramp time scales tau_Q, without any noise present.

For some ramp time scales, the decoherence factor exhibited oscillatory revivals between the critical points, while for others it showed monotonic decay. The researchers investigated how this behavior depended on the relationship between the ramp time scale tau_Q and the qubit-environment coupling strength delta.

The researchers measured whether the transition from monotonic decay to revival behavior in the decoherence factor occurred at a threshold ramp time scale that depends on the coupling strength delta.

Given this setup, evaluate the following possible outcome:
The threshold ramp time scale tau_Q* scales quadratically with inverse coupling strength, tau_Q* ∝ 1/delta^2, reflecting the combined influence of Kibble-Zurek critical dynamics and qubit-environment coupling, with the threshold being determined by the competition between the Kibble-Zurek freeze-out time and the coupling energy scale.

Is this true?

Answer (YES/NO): NO